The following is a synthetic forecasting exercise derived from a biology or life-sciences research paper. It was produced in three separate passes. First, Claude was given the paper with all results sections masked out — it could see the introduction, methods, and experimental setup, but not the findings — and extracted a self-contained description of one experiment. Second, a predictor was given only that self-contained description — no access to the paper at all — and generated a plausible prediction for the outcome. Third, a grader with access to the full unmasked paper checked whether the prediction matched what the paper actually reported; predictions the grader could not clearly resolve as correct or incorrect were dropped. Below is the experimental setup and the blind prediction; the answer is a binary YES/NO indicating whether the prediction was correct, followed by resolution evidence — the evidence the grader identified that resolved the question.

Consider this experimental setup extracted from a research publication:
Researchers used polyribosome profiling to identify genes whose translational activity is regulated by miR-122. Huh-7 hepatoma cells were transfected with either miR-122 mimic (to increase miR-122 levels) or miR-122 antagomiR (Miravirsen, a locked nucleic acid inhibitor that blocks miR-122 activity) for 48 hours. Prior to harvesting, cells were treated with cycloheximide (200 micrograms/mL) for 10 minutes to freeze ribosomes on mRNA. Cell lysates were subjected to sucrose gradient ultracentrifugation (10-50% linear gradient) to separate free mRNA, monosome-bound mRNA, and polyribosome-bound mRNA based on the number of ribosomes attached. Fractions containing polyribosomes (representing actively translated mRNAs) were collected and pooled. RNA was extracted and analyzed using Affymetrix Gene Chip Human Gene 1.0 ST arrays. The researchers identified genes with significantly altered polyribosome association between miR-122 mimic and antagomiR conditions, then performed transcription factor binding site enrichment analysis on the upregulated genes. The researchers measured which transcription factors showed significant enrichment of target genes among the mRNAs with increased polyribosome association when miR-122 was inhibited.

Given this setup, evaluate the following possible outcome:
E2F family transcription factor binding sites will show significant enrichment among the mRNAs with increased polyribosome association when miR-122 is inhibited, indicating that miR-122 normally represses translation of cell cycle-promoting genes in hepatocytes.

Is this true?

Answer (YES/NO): YES